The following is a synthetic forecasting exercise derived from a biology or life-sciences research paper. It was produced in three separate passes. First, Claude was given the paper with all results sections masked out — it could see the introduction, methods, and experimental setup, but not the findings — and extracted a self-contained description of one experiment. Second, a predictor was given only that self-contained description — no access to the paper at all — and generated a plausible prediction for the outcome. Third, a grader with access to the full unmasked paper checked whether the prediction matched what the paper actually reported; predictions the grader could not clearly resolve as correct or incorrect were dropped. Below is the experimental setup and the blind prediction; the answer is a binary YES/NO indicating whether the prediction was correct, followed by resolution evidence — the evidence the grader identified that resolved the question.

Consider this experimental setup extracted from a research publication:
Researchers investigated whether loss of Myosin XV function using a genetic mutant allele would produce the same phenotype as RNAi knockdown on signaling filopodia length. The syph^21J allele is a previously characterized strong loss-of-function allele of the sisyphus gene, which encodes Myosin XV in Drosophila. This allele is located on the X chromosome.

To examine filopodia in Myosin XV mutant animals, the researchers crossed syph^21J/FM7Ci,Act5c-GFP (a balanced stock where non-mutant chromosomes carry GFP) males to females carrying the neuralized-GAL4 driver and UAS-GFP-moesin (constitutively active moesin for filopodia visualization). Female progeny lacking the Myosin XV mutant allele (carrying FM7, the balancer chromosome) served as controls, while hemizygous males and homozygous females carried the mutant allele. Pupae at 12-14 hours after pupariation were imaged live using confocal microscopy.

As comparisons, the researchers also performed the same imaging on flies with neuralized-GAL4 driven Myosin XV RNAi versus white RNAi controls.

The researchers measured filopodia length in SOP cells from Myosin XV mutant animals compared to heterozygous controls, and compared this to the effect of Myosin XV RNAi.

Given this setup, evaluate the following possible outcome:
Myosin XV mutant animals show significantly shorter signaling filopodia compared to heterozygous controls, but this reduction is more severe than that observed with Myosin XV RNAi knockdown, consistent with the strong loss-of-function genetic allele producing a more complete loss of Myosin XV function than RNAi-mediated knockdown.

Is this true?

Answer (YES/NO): NO